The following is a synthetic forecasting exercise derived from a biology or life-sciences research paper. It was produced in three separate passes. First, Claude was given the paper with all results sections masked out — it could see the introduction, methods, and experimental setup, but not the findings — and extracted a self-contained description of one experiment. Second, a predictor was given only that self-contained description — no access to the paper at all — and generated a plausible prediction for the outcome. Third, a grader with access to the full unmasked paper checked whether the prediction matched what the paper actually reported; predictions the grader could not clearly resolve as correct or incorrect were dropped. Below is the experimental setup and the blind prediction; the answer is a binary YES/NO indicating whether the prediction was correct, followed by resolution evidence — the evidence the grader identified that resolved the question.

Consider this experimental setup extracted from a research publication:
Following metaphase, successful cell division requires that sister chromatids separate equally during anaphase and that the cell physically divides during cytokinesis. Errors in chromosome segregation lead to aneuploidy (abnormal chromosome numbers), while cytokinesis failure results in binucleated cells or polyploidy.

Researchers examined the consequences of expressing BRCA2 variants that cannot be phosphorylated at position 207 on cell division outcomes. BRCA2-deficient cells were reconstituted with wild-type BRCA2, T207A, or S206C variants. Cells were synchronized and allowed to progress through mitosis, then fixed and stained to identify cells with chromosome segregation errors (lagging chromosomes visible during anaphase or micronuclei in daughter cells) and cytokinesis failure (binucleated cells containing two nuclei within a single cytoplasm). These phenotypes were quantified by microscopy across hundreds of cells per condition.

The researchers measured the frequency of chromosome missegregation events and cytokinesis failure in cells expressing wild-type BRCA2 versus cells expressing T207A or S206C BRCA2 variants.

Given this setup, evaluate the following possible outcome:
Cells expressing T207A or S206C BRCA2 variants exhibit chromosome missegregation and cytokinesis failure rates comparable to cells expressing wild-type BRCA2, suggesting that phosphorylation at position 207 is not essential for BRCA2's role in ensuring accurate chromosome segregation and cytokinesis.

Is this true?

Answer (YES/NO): NO